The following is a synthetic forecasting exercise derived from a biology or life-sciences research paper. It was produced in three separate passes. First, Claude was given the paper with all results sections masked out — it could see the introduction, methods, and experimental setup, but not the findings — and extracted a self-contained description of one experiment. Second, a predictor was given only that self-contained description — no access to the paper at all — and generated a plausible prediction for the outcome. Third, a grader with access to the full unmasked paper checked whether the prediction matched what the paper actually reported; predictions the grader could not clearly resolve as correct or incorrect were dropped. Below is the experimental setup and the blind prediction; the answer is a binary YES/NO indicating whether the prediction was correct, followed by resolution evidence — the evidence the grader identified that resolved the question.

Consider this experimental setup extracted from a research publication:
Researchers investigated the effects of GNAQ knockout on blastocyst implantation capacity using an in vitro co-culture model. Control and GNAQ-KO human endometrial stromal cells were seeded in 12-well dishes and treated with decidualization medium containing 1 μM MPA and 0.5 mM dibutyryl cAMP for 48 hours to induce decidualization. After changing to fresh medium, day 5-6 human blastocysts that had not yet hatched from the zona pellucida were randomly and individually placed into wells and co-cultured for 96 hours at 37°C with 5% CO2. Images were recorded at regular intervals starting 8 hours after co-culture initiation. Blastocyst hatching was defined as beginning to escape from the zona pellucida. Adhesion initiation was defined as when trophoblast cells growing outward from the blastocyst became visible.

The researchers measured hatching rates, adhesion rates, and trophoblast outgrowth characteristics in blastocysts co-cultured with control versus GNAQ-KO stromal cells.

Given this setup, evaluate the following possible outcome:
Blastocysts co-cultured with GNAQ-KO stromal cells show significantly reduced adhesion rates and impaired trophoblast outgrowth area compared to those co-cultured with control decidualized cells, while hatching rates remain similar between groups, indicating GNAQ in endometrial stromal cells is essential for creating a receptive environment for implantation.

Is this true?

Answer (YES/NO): NO